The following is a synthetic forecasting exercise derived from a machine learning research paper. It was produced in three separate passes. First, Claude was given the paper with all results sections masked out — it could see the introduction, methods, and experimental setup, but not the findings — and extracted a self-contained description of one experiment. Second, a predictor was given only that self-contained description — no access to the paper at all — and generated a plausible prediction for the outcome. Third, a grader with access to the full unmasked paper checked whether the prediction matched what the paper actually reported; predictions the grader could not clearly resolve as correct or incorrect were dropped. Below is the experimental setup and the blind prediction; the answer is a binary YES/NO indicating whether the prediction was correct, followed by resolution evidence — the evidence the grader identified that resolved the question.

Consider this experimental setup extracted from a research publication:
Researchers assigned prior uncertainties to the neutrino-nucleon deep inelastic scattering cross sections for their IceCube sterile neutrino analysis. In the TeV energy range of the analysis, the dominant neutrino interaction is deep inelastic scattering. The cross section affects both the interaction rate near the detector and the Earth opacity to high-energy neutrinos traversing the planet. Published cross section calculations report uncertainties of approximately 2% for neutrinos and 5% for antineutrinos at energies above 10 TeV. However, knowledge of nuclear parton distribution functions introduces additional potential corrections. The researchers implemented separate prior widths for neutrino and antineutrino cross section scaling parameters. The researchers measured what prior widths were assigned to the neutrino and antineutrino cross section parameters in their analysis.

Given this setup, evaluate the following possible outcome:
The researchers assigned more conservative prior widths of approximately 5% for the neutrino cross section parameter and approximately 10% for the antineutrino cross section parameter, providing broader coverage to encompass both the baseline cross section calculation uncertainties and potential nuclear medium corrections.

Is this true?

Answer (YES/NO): NO